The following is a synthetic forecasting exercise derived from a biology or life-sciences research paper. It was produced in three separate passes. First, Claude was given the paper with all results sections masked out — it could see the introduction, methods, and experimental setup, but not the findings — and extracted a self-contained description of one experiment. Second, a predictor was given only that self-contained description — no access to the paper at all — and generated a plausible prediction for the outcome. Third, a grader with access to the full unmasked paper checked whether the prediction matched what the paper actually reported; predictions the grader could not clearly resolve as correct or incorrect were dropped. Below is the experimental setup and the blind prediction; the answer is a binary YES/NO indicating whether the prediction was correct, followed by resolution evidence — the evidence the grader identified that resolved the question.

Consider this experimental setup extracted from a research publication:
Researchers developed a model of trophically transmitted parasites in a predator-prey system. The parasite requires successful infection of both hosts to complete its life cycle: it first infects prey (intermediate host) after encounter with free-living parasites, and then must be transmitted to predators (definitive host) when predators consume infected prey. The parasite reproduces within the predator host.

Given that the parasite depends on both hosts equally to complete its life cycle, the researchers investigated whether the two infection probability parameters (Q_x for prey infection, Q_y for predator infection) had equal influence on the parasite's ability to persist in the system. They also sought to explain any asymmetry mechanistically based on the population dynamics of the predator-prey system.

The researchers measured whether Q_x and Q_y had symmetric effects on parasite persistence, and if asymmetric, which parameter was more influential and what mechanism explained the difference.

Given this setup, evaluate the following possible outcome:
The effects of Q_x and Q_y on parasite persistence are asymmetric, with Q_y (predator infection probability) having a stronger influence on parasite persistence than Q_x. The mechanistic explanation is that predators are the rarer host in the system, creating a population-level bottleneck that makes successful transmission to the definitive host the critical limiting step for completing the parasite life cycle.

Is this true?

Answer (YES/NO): YES